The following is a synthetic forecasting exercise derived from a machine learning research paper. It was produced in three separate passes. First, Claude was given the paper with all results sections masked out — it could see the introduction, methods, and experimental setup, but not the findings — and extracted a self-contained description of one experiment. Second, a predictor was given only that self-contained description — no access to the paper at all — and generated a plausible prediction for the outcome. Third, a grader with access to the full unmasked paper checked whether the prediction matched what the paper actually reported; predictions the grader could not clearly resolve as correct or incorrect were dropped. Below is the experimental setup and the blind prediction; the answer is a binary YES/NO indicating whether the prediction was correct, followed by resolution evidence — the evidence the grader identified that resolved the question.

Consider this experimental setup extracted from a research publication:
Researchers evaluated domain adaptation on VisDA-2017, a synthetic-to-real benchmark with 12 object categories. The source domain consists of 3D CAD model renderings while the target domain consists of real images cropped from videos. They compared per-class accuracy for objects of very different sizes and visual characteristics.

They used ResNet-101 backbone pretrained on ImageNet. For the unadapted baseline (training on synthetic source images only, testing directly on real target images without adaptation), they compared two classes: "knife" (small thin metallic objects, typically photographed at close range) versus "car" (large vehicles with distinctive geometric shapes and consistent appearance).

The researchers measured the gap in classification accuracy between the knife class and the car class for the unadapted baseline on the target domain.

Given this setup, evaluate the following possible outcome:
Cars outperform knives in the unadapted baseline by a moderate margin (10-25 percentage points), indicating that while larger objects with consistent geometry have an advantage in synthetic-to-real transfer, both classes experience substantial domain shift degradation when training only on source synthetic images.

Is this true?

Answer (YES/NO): NO